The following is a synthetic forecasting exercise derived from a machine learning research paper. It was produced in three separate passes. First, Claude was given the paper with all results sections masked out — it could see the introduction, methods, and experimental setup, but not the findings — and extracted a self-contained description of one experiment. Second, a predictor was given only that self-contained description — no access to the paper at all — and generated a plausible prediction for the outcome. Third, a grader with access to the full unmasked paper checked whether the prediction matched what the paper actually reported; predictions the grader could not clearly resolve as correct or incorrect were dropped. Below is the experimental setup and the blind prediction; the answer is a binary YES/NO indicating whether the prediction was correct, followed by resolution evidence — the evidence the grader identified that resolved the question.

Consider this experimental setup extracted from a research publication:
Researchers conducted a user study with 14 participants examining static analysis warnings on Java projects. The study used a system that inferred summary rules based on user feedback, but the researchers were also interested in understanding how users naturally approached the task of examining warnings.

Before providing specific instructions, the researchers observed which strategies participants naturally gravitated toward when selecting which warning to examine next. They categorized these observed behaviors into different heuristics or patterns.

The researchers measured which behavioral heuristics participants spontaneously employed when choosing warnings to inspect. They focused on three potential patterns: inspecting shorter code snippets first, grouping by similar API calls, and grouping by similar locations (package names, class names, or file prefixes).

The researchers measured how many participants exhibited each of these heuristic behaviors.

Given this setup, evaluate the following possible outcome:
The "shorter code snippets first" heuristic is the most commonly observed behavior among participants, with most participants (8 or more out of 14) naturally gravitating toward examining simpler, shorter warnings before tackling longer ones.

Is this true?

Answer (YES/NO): NO